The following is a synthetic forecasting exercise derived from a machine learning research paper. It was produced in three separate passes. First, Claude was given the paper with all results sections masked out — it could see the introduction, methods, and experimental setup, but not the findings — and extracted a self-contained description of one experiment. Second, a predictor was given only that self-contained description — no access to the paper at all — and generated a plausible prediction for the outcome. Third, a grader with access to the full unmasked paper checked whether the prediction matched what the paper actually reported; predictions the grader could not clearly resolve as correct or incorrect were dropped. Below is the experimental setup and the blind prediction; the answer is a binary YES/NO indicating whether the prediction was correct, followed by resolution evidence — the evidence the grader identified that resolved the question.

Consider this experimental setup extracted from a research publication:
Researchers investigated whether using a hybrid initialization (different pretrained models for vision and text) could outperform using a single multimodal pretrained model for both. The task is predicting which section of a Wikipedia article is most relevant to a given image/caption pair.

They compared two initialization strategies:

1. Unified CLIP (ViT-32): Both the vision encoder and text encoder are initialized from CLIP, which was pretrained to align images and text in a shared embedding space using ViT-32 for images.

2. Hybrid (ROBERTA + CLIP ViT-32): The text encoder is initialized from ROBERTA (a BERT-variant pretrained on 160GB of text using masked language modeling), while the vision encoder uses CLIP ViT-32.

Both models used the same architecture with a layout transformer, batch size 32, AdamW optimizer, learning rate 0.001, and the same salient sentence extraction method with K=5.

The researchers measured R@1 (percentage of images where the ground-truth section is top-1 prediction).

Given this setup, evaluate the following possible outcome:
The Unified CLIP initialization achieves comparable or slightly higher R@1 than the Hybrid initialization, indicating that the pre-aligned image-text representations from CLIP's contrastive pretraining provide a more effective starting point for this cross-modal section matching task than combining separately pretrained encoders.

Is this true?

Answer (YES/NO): YES